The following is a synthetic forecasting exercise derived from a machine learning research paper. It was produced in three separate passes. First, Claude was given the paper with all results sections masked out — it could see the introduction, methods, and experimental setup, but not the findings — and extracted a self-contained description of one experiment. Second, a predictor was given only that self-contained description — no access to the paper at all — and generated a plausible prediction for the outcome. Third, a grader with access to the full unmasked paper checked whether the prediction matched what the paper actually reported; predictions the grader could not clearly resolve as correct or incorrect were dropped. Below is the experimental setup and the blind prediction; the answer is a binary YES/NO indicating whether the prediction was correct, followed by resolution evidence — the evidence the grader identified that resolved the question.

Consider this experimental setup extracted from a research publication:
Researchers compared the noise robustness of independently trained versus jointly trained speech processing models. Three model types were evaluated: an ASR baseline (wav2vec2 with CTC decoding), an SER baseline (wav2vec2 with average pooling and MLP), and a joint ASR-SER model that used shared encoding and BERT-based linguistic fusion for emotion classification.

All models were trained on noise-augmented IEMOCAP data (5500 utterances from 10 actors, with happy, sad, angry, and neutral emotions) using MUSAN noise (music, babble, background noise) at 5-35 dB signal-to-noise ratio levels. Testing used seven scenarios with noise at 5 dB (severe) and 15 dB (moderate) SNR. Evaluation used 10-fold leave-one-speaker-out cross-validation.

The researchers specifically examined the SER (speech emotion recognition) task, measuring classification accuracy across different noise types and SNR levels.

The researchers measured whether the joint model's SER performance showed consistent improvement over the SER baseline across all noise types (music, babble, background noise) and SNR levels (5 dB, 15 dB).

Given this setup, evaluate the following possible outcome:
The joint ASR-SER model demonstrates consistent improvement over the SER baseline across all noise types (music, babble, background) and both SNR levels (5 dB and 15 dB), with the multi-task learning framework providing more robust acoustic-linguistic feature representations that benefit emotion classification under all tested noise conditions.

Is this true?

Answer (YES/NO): YES